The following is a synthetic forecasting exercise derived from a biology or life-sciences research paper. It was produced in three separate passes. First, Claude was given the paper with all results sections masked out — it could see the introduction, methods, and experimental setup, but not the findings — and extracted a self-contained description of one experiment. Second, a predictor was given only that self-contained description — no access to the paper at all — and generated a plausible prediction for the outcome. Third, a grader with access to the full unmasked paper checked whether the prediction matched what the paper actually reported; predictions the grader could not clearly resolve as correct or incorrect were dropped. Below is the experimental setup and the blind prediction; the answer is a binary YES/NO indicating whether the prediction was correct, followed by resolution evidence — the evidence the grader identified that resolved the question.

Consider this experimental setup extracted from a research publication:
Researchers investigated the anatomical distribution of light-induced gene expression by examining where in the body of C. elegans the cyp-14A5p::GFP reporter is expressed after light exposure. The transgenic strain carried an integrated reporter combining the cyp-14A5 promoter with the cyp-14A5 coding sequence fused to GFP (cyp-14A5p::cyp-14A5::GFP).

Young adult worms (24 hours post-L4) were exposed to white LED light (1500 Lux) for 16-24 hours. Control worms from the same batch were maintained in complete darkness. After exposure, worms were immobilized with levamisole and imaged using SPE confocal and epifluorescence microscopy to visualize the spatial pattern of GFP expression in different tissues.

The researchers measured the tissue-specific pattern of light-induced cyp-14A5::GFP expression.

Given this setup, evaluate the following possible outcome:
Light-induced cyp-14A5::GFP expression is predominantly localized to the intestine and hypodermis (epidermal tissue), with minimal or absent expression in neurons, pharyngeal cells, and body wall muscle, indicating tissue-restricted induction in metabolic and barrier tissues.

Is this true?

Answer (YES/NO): NO